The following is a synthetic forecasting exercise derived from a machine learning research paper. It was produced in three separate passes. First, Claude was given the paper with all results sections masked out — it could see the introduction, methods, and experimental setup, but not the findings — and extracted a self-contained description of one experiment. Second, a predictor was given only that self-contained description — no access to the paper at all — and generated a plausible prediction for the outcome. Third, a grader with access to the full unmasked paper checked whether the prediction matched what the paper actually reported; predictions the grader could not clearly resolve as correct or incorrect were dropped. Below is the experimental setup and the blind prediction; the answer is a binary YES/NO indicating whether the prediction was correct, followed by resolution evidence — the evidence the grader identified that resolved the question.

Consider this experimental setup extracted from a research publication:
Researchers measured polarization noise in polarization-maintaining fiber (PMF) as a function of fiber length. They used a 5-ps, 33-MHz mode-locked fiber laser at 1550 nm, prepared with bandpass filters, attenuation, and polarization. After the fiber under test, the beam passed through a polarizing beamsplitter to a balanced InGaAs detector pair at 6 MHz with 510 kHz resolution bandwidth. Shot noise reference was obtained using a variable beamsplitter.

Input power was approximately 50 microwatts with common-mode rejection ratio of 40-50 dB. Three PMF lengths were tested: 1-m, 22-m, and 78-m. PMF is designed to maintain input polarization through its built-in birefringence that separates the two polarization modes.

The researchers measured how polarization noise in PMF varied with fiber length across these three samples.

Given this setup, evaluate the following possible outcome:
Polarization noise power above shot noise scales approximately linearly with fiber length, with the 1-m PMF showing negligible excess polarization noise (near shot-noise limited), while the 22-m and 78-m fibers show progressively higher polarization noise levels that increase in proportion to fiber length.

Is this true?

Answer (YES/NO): NO